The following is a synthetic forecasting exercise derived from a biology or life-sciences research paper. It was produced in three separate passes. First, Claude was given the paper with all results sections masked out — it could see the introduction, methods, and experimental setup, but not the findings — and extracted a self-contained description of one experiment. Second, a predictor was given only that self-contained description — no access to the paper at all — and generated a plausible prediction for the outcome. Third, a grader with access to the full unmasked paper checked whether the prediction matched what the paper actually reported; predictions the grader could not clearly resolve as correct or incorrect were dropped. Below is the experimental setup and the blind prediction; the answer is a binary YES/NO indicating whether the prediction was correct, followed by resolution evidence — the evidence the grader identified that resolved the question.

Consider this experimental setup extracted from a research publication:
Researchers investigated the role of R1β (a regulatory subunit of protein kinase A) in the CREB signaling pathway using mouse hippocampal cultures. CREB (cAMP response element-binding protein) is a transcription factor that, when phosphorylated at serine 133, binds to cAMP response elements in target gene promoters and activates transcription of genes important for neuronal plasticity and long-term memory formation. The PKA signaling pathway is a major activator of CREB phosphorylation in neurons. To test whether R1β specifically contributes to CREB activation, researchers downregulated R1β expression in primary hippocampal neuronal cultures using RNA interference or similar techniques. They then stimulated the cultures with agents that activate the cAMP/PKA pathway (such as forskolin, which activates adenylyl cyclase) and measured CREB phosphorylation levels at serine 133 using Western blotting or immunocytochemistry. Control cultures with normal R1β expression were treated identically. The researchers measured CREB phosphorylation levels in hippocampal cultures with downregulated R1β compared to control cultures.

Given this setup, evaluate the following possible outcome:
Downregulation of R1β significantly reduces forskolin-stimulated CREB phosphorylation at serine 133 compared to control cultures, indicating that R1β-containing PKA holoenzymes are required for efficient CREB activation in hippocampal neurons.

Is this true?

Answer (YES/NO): YES